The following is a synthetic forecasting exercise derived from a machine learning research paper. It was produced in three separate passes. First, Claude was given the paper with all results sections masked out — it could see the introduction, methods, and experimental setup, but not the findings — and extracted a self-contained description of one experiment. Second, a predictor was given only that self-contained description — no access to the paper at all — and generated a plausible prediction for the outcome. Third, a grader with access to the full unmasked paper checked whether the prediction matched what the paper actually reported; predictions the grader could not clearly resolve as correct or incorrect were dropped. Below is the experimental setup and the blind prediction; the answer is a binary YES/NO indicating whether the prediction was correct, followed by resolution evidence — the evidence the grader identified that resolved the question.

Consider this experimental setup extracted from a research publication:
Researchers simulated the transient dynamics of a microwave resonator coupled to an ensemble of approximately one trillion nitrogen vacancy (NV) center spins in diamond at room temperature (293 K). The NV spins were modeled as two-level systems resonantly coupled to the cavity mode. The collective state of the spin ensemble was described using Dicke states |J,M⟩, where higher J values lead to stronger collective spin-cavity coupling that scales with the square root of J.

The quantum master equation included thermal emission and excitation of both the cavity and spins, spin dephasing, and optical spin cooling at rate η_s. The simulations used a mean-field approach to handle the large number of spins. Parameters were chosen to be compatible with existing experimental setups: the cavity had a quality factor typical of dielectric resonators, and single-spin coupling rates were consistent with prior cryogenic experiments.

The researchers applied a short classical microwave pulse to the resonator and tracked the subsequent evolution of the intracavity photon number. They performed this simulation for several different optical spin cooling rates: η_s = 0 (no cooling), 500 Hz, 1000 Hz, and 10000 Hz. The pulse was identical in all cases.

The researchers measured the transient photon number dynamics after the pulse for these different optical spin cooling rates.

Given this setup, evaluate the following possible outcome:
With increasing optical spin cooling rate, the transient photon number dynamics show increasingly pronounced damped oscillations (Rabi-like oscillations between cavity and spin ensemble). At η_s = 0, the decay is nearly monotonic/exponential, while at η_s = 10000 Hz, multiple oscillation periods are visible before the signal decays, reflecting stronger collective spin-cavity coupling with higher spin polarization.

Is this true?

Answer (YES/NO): YES